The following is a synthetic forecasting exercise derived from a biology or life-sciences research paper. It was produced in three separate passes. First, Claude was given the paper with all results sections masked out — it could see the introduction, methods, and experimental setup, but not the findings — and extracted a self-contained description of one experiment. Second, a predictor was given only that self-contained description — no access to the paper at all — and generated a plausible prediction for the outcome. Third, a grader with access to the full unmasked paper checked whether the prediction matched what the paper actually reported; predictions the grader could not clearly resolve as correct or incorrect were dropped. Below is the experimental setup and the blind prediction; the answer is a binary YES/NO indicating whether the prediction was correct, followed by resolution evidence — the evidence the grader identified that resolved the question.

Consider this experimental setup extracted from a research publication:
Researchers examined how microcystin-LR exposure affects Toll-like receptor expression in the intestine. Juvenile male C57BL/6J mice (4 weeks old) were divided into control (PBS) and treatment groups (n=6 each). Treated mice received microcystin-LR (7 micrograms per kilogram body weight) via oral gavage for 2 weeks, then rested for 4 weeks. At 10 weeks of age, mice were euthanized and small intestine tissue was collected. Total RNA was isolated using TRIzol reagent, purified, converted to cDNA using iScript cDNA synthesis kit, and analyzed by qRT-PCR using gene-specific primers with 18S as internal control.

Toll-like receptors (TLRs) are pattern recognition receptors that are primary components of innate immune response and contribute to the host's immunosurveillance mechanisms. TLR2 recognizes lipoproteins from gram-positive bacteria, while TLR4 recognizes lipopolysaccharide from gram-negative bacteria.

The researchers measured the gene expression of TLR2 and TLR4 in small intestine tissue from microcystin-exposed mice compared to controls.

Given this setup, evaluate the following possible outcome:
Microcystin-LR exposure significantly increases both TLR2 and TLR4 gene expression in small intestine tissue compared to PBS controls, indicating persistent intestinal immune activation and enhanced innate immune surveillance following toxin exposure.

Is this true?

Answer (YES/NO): NO